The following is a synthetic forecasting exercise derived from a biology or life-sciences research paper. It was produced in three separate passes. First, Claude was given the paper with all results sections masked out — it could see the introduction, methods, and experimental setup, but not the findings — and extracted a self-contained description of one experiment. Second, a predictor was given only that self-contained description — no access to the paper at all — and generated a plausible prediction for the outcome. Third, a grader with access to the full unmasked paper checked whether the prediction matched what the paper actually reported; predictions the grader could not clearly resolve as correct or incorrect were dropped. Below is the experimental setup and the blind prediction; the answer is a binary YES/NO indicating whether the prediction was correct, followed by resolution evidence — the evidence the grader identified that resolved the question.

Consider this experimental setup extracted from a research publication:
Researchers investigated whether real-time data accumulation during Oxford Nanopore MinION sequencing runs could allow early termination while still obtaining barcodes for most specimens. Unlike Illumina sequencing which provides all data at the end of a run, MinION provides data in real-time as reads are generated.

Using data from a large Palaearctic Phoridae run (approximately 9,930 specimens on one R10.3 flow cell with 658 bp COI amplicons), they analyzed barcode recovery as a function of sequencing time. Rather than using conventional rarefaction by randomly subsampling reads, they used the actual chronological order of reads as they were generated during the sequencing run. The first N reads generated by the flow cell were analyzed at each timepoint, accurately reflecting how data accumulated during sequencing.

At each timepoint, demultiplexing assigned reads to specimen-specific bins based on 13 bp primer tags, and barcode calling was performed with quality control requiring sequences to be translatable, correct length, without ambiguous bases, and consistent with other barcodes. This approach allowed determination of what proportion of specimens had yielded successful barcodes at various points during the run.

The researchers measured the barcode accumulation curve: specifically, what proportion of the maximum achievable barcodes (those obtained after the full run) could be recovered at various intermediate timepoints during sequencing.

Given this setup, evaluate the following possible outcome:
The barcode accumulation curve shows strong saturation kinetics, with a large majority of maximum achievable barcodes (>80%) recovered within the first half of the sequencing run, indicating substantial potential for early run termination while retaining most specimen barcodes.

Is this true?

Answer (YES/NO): YES